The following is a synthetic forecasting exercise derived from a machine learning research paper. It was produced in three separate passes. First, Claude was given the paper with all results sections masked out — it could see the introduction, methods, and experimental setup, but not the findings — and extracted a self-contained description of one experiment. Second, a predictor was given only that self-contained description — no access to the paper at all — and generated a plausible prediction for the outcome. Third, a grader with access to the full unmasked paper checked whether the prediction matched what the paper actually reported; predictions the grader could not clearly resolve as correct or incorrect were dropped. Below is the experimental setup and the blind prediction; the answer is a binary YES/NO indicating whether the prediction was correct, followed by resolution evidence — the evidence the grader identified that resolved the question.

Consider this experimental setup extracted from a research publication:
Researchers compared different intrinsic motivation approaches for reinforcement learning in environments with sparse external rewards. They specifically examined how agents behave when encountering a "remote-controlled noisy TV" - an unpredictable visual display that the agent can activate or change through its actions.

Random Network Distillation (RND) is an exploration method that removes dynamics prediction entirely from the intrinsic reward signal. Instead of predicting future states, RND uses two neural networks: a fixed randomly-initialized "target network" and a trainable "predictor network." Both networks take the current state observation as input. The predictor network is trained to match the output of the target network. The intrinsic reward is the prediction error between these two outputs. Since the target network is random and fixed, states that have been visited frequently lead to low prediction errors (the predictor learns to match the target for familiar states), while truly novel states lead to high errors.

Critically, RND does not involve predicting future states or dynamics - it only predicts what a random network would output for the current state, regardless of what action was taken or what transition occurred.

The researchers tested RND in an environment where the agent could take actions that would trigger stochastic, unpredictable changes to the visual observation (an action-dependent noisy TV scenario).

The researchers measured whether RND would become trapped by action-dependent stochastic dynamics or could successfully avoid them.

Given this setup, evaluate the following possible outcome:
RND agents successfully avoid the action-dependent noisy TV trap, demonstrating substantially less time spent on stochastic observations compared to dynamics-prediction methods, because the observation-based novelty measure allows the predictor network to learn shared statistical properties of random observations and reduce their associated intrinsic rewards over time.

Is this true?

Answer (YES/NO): NO